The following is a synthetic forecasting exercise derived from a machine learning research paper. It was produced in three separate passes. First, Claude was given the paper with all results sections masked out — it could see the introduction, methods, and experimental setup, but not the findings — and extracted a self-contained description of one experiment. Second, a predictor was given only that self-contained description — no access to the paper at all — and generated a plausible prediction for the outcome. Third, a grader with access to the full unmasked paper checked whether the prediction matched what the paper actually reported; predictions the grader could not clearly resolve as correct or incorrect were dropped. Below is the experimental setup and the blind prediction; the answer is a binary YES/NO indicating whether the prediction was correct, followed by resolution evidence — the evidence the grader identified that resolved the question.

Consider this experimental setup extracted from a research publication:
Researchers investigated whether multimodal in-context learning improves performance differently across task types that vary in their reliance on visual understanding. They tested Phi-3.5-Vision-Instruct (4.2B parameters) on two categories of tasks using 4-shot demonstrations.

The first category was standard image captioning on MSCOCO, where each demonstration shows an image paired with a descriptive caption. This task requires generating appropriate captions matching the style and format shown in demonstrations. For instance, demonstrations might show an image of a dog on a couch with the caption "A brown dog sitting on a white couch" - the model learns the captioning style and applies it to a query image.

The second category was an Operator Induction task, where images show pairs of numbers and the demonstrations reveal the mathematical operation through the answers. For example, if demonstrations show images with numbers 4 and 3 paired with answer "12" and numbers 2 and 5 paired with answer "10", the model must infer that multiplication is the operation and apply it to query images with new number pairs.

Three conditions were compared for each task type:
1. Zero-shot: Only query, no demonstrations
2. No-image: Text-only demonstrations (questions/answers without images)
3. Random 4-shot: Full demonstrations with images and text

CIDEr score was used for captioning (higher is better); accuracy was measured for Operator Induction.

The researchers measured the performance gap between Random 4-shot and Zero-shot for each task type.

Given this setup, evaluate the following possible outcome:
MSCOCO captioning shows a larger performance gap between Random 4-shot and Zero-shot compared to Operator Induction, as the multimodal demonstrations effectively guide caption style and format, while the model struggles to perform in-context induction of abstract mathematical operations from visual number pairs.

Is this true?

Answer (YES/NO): NO